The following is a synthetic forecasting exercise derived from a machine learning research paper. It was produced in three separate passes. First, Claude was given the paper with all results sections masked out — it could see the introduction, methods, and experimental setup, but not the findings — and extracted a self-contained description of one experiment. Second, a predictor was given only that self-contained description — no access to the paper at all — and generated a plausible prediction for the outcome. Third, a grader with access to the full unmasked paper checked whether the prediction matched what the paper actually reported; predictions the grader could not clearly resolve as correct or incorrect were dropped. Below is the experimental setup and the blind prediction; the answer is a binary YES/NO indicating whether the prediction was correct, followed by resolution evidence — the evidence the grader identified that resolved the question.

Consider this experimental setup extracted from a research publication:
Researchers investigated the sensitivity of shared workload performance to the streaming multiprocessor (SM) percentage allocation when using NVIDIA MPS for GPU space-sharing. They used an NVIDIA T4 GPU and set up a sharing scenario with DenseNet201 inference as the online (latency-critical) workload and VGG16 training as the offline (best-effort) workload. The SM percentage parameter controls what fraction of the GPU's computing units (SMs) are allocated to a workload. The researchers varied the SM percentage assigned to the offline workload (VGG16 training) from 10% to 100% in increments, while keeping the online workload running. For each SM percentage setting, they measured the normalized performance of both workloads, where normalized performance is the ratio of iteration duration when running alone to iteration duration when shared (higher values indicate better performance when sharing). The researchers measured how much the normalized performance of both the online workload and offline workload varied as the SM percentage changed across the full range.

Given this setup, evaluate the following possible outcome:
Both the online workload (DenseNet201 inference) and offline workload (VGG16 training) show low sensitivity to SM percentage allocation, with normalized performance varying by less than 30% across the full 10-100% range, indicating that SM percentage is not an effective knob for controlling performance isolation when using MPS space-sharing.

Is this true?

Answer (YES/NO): NO